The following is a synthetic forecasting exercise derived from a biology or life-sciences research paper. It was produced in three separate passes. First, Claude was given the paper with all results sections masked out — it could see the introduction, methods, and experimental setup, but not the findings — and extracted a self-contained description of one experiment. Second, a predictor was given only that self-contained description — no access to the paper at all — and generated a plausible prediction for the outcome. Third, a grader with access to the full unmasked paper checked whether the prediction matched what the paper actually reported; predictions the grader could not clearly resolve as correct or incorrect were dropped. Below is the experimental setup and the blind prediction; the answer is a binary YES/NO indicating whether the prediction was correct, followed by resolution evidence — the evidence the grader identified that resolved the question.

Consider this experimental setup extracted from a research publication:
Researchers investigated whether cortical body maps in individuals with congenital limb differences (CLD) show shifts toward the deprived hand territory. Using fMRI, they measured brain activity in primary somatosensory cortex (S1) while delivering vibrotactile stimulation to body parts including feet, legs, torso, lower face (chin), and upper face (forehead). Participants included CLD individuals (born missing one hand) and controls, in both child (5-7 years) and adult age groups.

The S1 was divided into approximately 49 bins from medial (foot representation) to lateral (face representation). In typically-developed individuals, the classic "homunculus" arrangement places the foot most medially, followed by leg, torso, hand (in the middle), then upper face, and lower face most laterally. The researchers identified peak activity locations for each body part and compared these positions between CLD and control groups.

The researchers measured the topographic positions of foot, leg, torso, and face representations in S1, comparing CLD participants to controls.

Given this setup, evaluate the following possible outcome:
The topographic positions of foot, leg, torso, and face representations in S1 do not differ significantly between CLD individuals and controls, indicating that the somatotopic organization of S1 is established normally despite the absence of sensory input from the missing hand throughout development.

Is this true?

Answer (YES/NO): NO